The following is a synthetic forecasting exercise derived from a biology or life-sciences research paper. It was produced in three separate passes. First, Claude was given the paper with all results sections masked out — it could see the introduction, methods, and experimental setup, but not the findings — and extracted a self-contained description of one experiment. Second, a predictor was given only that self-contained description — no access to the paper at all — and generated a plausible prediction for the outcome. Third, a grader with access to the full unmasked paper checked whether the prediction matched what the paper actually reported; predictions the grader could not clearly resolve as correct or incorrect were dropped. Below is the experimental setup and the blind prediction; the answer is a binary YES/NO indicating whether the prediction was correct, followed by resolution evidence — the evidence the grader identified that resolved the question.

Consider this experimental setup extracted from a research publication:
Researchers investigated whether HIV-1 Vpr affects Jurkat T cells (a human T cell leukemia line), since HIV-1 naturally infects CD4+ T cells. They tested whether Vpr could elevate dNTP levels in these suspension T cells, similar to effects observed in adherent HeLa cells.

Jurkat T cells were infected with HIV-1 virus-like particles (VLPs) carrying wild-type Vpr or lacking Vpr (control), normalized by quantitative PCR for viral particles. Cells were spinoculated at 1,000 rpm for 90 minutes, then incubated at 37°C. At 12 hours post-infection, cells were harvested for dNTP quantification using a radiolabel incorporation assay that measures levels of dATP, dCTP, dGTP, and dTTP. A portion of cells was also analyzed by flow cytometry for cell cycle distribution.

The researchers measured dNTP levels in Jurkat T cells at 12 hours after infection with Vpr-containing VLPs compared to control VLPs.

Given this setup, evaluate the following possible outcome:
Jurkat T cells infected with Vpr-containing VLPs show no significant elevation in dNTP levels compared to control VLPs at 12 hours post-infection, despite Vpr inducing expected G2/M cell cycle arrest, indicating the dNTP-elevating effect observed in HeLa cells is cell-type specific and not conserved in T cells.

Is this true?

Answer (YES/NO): NO